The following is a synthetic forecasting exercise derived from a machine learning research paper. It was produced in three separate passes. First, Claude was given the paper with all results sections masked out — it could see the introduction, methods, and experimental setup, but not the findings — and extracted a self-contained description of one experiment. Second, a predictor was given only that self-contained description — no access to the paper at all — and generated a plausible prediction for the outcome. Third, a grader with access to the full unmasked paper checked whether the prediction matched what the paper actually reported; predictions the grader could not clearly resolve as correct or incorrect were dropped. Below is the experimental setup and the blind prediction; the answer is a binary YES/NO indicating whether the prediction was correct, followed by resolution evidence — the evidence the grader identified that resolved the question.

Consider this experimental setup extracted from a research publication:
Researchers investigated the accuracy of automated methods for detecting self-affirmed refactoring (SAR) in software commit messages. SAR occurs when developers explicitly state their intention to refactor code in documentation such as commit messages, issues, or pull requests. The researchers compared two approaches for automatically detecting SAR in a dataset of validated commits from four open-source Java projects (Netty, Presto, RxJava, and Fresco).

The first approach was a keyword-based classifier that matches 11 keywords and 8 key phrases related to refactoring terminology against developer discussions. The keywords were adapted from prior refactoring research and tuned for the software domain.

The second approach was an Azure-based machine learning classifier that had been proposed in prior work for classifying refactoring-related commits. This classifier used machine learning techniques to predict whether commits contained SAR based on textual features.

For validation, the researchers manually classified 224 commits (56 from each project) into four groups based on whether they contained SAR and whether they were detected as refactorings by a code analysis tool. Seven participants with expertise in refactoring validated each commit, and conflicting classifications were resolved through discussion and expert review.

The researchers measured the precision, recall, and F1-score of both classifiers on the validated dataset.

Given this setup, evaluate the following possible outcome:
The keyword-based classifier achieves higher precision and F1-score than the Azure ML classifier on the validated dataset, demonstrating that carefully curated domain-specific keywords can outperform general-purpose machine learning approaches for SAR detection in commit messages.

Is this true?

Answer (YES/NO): YES